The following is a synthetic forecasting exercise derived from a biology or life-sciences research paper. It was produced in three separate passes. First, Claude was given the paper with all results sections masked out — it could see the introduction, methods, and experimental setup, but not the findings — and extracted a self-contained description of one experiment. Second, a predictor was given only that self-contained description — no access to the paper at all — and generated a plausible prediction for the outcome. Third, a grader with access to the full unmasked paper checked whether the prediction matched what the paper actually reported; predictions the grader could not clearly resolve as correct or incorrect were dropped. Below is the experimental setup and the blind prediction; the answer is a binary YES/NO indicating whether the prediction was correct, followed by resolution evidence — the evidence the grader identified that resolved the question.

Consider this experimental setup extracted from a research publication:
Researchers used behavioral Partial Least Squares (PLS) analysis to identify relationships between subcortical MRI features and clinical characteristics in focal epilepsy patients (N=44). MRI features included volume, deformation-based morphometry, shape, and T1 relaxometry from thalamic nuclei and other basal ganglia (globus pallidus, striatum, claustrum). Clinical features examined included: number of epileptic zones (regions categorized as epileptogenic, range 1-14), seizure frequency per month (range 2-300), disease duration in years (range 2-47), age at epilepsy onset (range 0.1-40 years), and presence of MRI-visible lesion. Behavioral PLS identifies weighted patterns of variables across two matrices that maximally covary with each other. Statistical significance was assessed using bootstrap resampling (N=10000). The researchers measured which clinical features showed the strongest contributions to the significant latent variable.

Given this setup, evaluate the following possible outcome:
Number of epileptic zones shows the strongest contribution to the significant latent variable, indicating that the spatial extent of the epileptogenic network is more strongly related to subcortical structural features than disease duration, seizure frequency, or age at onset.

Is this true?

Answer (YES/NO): YES